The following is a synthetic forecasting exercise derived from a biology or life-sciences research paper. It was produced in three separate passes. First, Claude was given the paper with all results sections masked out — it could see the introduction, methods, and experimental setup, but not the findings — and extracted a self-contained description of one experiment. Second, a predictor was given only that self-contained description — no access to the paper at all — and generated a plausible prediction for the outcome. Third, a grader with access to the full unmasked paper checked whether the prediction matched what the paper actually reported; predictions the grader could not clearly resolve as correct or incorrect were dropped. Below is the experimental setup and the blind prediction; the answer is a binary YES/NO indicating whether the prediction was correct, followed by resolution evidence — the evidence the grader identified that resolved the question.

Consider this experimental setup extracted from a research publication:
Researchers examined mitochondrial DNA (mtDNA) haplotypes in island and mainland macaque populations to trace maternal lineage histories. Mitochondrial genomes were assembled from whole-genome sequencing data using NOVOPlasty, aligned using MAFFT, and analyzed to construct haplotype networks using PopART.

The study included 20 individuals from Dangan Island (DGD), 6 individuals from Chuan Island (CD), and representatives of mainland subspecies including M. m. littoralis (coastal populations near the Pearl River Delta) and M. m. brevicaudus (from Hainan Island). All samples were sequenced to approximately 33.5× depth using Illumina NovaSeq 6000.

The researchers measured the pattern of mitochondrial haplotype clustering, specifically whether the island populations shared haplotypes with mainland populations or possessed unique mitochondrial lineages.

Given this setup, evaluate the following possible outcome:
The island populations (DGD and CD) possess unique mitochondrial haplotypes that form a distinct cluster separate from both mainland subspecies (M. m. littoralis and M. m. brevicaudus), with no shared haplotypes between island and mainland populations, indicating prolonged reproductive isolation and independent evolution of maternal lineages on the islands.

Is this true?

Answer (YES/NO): NO